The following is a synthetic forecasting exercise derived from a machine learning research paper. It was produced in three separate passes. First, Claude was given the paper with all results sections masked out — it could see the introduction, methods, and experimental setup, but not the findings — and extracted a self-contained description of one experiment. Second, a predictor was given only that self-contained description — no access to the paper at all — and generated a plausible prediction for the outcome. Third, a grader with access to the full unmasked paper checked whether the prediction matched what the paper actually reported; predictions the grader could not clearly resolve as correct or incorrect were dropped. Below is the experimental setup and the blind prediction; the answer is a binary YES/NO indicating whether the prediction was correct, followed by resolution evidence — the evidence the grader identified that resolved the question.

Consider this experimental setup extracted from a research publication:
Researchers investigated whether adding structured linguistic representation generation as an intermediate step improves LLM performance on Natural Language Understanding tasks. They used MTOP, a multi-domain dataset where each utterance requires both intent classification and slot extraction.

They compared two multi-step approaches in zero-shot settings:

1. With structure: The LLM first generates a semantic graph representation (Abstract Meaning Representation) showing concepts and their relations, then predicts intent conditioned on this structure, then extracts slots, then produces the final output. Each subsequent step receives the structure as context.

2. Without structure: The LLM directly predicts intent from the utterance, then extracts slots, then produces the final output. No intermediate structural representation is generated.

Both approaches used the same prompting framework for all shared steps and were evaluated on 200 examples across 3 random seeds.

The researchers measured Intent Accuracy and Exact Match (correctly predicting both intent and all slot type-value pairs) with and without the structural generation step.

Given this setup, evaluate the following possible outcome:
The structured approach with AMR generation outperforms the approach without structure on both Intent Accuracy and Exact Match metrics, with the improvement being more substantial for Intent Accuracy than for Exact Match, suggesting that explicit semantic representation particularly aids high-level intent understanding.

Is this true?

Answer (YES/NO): NO